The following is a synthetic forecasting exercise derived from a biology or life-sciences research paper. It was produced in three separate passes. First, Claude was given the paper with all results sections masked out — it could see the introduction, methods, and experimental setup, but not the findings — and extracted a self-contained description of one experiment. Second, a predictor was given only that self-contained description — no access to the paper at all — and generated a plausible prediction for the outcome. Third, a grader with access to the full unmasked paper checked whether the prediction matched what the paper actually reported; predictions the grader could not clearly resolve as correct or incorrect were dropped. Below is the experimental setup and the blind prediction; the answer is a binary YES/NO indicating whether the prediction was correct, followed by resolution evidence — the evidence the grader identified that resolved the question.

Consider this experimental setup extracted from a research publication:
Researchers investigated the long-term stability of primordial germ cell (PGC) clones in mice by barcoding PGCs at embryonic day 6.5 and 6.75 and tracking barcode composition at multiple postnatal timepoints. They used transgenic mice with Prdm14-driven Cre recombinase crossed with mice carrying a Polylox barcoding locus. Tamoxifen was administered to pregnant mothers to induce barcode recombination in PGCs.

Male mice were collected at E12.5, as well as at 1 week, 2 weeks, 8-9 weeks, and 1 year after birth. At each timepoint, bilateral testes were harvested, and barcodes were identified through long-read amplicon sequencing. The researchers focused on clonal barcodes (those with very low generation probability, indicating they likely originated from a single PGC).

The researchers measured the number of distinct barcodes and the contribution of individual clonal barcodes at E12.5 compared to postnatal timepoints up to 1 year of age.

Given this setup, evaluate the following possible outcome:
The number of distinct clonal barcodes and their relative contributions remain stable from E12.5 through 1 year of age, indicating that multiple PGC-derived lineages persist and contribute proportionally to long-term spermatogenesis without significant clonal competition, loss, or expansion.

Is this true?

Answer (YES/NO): YES